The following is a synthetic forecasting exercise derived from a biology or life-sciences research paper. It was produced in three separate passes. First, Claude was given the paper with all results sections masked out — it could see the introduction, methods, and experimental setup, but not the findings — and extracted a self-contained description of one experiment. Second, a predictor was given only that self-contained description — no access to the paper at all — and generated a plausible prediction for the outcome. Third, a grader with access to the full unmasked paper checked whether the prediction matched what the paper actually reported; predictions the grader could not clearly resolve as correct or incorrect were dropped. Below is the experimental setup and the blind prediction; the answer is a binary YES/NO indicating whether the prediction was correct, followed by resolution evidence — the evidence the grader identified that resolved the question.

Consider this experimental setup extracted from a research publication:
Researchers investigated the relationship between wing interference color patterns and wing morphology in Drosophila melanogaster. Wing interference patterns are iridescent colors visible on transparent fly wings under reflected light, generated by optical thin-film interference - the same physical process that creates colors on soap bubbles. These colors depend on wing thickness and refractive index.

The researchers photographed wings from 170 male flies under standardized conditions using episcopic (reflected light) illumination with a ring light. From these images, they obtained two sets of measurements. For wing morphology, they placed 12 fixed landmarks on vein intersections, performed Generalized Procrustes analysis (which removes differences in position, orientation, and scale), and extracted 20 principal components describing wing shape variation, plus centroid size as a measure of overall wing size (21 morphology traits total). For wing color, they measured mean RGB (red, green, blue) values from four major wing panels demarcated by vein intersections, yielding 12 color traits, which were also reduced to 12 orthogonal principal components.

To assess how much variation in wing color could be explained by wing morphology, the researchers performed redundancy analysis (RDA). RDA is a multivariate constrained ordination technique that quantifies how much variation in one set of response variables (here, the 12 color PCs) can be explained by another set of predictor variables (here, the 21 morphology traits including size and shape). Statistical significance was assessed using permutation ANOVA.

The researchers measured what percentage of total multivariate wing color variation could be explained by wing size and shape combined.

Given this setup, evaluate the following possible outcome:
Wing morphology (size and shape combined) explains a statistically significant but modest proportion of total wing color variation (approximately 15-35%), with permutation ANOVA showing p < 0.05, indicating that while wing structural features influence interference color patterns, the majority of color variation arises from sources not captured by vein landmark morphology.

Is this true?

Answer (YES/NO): YES